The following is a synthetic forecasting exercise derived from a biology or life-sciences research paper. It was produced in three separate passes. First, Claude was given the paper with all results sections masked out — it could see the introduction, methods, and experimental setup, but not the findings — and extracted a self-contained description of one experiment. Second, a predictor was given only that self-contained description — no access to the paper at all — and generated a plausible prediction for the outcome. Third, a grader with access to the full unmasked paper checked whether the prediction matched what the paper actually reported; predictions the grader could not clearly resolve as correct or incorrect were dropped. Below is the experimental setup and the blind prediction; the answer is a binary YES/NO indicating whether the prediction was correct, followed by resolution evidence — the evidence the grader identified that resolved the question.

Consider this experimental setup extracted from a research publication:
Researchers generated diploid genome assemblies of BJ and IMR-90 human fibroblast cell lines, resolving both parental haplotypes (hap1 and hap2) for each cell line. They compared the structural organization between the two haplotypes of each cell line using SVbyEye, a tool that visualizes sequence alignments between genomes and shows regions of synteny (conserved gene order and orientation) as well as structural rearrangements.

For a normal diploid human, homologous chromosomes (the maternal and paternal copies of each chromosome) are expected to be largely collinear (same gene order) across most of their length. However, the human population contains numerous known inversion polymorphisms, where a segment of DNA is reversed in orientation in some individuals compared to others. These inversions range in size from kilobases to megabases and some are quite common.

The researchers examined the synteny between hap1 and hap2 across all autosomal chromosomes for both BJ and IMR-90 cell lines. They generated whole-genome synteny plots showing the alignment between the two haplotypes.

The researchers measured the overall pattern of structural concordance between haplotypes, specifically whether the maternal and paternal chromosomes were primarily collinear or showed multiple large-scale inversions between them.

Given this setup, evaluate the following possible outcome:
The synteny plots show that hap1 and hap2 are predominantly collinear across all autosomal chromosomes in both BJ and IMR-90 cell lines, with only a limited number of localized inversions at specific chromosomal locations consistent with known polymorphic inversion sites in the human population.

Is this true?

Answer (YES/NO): YES